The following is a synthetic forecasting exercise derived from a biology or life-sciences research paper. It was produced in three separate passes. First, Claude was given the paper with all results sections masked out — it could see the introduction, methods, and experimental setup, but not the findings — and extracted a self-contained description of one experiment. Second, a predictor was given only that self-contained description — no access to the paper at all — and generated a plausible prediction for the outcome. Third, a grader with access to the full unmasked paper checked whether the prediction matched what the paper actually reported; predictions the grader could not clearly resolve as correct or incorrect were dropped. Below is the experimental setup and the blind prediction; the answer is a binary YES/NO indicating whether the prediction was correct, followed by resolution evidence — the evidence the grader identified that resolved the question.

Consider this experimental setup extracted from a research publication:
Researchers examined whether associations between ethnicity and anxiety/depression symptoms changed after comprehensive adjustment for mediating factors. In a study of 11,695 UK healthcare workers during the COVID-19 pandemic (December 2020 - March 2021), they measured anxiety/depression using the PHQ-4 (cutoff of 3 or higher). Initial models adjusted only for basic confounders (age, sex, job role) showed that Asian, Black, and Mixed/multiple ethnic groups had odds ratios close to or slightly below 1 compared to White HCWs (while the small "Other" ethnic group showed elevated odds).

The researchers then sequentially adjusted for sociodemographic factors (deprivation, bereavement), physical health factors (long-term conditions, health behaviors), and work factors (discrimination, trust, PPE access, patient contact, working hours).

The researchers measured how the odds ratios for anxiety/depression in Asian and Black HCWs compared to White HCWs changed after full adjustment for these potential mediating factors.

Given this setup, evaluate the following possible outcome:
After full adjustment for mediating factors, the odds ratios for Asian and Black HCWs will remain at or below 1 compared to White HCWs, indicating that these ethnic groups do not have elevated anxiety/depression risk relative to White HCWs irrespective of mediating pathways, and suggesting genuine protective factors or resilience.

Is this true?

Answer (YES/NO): YES